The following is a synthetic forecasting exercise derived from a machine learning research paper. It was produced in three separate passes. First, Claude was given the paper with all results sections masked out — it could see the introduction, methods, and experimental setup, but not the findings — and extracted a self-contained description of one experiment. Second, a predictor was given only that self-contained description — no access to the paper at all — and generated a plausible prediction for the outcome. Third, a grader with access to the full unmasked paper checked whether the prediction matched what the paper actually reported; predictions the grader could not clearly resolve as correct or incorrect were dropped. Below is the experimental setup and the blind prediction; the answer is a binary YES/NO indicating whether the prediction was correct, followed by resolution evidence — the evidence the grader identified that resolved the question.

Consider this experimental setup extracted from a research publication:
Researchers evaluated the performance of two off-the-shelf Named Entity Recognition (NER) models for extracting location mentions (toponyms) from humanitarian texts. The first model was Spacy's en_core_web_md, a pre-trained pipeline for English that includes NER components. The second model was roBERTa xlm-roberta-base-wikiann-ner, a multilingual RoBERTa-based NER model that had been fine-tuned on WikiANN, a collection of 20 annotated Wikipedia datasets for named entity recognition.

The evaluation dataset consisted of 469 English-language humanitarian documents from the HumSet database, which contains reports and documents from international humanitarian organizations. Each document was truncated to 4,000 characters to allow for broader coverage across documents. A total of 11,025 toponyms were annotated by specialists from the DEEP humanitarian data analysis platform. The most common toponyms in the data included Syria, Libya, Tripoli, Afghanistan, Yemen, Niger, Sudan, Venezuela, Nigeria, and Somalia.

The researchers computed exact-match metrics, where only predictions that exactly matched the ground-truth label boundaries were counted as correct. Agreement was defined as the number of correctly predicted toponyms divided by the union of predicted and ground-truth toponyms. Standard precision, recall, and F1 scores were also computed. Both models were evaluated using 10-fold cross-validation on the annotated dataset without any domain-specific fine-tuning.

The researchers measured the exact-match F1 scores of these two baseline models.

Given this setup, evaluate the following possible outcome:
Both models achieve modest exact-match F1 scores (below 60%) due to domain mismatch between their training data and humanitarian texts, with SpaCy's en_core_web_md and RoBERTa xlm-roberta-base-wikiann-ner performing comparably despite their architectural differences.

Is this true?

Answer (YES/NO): NO